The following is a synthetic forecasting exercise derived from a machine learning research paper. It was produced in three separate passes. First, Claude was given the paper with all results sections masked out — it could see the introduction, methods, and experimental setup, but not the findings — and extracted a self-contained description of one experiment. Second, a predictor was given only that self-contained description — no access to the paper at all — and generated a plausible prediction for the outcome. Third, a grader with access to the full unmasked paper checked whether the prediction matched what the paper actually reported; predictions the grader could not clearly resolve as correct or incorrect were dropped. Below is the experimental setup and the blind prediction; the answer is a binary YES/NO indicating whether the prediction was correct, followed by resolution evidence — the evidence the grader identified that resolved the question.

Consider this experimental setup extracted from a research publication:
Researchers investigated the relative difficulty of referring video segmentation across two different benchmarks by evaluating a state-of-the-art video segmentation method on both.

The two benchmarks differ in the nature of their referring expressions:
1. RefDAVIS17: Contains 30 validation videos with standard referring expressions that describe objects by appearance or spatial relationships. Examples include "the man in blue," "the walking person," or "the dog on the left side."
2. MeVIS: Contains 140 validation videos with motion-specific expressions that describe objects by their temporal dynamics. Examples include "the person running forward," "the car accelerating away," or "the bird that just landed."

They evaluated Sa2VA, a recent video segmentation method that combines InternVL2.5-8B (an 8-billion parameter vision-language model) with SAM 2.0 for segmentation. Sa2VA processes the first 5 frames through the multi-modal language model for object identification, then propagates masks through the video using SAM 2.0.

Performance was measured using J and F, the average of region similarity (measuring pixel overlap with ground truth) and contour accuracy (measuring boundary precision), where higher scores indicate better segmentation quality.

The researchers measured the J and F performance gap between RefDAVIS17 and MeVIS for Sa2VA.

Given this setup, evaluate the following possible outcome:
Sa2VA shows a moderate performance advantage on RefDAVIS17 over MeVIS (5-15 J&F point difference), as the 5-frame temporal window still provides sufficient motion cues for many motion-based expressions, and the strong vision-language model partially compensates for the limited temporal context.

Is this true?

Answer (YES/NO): NO